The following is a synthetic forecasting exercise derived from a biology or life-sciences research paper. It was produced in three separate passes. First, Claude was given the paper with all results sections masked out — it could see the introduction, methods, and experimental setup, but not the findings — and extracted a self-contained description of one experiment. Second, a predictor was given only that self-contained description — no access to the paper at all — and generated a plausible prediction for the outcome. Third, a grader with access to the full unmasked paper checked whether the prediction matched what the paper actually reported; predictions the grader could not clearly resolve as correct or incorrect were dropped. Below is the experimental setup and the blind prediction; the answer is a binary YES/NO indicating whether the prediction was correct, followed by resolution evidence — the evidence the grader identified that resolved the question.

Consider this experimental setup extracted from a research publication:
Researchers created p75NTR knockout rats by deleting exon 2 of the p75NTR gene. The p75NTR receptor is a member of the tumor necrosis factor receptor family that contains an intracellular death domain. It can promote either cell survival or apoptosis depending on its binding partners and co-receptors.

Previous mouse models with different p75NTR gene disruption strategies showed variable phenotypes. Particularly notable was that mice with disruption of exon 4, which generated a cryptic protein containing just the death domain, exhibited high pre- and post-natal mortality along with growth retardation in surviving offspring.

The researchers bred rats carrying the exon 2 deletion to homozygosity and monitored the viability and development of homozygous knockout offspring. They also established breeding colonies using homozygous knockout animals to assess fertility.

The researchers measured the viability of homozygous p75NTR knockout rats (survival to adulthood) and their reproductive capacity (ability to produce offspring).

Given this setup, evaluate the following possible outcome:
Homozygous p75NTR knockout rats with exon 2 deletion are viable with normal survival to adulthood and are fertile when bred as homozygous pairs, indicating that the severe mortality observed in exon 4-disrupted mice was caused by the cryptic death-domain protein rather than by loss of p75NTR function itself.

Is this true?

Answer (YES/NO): YES